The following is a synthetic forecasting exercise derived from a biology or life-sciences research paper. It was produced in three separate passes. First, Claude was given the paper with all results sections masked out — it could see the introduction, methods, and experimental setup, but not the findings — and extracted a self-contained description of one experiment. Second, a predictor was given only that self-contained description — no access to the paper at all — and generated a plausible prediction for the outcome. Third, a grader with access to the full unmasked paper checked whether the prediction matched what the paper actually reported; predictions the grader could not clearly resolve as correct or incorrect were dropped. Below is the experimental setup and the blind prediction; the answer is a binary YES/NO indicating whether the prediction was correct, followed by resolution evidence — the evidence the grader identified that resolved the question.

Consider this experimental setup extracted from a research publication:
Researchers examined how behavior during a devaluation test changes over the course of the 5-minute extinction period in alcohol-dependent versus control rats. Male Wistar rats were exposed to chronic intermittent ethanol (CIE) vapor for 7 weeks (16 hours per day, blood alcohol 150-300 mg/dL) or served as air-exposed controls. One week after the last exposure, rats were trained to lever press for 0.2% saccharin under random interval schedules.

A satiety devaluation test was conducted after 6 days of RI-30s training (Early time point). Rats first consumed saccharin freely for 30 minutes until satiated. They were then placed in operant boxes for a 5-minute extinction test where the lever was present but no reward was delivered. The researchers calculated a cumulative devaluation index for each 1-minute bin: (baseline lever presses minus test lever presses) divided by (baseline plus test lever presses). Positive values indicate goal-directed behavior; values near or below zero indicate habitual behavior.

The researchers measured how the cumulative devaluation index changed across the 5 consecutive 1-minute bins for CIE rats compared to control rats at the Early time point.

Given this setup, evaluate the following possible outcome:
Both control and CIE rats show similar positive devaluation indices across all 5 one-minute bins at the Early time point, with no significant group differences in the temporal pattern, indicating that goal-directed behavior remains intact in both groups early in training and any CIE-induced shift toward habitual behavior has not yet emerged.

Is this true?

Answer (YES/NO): NO